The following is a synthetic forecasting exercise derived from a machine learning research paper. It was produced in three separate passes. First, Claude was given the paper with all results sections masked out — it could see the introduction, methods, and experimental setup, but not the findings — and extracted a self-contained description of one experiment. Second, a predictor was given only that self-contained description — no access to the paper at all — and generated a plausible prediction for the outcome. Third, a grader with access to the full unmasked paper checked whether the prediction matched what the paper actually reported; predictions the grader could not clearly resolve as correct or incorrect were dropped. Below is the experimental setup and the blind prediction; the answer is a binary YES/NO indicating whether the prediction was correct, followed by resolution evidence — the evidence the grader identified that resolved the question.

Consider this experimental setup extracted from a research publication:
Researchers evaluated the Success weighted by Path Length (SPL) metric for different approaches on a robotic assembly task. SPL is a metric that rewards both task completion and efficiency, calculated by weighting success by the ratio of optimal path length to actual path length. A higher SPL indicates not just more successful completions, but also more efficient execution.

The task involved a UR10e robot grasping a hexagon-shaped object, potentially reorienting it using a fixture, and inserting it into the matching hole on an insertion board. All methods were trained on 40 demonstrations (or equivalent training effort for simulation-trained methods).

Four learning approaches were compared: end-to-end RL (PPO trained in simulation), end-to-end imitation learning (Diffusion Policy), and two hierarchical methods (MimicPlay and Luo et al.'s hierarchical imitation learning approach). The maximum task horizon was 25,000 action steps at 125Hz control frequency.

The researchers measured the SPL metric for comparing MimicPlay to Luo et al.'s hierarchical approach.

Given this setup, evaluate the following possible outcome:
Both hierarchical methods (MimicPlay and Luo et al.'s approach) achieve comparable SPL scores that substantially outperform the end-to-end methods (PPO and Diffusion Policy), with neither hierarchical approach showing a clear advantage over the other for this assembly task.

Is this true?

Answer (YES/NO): NO